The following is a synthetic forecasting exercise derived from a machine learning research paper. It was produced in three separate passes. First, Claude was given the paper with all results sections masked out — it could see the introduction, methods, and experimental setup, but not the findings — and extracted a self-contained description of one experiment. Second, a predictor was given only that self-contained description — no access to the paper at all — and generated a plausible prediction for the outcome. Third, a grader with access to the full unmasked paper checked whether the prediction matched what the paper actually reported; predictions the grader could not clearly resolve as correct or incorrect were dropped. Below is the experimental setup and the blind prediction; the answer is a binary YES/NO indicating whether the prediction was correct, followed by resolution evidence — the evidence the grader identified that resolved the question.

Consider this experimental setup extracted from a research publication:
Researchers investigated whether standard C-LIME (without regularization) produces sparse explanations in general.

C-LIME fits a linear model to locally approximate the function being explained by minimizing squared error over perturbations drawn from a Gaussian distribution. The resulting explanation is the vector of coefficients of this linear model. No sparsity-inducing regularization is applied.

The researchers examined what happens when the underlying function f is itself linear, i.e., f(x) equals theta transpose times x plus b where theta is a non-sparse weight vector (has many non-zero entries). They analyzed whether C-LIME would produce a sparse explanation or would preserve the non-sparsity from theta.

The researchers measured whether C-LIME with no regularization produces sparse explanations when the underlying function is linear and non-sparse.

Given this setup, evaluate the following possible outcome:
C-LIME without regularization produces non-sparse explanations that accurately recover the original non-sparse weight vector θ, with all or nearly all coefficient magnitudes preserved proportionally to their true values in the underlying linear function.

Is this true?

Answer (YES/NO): YES